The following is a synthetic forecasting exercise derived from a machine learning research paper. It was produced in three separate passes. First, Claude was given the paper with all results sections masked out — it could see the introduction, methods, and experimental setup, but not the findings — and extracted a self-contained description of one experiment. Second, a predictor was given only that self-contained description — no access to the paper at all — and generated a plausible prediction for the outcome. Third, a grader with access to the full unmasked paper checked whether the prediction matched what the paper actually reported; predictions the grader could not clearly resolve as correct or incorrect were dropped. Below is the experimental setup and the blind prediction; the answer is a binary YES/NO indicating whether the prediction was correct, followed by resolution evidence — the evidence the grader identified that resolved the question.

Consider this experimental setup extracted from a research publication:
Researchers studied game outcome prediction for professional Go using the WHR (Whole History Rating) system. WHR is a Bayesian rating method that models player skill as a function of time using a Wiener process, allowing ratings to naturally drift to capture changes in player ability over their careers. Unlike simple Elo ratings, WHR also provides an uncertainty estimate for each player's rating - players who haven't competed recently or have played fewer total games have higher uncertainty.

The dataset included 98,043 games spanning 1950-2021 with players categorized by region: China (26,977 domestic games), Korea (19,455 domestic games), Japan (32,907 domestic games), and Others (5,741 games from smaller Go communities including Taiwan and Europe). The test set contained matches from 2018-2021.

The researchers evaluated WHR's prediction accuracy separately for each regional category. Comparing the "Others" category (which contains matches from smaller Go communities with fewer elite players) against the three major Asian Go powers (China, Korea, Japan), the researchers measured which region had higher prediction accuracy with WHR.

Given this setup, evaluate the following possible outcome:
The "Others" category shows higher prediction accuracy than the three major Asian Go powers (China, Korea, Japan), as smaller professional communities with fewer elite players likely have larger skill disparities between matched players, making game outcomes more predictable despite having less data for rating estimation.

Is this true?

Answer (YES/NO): YES